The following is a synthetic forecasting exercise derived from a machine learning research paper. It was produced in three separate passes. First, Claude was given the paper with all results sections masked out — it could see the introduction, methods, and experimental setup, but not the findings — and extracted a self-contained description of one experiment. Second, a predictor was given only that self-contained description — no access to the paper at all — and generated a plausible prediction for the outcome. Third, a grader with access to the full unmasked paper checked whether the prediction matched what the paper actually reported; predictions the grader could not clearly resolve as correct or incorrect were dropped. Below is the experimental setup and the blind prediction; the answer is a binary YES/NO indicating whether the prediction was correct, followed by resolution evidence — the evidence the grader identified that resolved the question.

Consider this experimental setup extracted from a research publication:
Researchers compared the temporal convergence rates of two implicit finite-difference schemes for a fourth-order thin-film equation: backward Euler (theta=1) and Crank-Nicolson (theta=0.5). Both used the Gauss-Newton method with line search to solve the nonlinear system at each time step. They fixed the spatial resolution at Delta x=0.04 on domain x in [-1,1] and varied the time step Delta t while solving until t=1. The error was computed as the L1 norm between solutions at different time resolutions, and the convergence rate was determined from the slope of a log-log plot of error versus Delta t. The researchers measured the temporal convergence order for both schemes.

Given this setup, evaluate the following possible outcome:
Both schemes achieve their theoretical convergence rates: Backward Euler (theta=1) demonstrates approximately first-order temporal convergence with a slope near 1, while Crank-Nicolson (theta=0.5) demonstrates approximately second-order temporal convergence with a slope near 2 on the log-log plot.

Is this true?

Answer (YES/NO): YES